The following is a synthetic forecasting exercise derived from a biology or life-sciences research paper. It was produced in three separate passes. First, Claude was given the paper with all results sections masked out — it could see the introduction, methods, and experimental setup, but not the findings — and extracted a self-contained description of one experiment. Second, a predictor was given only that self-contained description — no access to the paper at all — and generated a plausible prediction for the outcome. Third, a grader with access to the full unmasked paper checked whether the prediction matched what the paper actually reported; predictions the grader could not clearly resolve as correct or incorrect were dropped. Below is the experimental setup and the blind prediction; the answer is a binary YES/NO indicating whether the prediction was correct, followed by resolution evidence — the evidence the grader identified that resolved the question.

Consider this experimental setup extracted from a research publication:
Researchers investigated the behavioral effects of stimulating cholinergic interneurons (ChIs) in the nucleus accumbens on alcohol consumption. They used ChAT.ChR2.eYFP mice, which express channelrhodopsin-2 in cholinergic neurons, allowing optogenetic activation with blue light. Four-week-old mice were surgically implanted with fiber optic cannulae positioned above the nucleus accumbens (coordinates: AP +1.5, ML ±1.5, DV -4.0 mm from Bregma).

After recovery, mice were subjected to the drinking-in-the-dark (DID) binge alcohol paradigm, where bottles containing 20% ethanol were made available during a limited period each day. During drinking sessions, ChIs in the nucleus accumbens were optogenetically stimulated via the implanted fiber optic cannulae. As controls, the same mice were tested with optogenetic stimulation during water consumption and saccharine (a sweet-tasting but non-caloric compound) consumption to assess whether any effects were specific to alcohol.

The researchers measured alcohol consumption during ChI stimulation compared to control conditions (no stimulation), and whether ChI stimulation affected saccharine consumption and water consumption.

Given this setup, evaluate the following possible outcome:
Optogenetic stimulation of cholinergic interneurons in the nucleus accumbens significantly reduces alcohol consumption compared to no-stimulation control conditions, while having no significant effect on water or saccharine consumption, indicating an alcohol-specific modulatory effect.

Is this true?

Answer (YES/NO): NO